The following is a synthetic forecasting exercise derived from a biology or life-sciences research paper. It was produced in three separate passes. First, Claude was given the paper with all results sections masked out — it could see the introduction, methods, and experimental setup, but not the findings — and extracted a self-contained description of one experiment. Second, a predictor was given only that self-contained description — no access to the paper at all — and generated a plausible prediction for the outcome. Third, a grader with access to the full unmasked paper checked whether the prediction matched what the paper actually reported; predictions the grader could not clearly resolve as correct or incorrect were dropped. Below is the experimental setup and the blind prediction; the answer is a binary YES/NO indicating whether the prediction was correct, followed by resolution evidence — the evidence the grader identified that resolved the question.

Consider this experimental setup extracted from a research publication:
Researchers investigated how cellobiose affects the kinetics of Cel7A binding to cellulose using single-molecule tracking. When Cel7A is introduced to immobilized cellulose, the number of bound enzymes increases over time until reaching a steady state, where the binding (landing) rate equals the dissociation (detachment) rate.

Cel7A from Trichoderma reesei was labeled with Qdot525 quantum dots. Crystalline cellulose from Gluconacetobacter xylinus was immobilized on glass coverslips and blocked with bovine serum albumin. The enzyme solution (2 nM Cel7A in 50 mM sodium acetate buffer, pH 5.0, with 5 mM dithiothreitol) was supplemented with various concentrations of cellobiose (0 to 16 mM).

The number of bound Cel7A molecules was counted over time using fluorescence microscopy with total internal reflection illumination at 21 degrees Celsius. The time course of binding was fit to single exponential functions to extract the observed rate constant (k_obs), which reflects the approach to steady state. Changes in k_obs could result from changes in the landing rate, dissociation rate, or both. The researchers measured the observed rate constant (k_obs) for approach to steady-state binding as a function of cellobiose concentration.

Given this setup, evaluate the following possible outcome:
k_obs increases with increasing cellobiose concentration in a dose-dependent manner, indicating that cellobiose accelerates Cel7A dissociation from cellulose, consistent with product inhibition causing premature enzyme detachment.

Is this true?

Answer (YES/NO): NO